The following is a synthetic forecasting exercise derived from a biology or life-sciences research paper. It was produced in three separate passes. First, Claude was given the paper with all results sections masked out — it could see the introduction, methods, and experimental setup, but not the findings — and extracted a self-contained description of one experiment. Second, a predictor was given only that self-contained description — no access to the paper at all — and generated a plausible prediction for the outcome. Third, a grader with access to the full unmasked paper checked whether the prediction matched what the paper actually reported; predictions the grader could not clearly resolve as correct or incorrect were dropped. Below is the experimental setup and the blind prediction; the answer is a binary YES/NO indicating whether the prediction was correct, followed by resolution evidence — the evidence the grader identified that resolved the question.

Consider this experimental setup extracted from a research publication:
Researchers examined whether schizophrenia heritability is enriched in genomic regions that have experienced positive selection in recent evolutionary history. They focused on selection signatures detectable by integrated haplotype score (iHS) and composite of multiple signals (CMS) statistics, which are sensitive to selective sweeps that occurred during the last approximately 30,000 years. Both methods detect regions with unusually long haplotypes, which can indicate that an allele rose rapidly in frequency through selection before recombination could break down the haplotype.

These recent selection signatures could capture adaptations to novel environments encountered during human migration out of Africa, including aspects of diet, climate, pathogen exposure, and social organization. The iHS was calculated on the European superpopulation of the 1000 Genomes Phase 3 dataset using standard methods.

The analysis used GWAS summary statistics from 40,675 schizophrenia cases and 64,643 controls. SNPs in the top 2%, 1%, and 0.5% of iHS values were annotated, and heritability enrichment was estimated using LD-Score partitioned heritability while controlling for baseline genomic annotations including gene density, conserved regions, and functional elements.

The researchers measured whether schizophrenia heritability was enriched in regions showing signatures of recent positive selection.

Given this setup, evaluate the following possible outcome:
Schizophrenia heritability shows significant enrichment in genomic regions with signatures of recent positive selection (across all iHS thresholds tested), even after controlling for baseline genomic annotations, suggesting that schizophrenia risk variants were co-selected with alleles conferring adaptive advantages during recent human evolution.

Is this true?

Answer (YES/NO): NO